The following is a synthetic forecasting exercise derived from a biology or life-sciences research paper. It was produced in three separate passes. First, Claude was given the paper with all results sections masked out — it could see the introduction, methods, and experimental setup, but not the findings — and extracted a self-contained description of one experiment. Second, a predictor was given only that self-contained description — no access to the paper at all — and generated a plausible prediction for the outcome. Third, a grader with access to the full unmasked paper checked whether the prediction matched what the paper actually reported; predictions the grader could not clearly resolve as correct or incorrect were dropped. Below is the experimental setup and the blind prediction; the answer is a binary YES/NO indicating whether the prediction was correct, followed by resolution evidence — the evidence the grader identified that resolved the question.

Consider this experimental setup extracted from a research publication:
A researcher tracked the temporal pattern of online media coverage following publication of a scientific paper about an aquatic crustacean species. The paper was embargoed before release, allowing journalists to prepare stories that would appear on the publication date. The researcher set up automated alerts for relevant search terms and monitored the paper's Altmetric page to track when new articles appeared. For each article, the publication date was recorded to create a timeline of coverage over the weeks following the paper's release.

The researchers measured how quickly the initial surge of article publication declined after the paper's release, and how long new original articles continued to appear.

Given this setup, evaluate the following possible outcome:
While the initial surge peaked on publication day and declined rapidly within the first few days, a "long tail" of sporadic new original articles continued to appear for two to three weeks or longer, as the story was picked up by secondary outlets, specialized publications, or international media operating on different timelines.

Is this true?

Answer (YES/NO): YES